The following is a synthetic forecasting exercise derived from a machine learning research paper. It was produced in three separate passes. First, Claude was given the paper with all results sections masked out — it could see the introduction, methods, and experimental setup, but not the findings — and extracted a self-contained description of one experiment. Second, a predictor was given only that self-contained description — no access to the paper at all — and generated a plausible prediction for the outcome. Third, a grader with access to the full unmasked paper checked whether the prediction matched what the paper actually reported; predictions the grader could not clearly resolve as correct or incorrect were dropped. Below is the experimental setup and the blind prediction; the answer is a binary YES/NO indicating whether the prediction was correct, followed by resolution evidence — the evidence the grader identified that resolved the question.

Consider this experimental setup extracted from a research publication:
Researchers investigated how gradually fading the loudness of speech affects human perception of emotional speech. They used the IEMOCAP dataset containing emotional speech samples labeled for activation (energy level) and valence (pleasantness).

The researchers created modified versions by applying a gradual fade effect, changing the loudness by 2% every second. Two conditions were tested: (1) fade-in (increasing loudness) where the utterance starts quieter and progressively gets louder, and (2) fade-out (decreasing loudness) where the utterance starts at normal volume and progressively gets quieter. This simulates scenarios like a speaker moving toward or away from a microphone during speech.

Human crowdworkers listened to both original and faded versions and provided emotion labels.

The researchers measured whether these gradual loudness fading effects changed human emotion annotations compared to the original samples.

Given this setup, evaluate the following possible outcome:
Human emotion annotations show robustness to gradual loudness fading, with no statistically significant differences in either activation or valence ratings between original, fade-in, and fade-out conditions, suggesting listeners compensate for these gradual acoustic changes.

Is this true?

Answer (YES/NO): YES